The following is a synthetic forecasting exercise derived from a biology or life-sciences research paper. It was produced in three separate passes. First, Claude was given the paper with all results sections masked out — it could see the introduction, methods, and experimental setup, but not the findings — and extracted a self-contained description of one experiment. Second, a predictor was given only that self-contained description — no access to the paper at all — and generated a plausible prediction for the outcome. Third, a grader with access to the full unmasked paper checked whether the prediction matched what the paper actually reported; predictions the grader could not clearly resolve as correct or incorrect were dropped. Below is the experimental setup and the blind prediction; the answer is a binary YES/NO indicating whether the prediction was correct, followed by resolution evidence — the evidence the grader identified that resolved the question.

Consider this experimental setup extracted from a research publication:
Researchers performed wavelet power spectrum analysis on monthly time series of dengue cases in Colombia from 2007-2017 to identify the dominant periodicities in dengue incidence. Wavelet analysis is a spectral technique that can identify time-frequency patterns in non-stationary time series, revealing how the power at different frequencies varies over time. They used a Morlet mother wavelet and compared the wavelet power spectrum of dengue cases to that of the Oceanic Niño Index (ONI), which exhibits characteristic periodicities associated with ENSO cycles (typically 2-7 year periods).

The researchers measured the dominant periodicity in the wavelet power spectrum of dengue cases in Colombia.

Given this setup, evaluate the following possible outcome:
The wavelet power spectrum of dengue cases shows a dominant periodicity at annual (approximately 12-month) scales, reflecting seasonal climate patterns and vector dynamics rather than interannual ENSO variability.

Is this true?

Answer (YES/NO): NO